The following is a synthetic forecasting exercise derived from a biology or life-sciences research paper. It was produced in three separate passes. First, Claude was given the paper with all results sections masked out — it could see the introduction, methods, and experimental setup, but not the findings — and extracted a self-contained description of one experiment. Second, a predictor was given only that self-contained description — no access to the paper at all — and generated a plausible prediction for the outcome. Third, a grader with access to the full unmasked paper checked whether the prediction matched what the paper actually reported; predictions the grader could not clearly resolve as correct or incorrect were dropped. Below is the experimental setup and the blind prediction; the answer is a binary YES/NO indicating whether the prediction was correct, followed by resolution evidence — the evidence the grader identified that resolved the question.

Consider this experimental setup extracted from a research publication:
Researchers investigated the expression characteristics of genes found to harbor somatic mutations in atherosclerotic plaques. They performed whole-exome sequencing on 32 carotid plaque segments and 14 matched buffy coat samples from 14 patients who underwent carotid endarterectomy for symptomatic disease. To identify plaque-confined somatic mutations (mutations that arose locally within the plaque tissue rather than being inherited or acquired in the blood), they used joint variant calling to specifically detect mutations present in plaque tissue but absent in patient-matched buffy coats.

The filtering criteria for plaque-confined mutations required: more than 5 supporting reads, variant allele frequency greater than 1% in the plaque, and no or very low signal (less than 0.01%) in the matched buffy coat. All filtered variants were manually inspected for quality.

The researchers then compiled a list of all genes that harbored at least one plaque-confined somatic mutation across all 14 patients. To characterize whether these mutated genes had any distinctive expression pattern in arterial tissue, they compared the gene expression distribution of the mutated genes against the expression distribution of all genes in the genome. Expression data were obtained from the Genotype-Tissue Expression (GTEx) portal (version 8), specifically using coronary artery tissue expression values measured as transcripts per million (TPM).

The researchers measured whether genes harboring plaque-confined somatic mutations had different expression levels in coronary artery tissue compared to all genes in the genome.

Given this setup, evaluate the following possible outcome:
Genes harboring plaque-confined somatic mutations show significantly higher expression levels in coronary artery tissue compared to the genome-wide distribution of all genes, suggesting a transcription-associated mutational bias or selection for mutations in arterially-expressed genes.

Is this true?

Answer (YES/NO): YES